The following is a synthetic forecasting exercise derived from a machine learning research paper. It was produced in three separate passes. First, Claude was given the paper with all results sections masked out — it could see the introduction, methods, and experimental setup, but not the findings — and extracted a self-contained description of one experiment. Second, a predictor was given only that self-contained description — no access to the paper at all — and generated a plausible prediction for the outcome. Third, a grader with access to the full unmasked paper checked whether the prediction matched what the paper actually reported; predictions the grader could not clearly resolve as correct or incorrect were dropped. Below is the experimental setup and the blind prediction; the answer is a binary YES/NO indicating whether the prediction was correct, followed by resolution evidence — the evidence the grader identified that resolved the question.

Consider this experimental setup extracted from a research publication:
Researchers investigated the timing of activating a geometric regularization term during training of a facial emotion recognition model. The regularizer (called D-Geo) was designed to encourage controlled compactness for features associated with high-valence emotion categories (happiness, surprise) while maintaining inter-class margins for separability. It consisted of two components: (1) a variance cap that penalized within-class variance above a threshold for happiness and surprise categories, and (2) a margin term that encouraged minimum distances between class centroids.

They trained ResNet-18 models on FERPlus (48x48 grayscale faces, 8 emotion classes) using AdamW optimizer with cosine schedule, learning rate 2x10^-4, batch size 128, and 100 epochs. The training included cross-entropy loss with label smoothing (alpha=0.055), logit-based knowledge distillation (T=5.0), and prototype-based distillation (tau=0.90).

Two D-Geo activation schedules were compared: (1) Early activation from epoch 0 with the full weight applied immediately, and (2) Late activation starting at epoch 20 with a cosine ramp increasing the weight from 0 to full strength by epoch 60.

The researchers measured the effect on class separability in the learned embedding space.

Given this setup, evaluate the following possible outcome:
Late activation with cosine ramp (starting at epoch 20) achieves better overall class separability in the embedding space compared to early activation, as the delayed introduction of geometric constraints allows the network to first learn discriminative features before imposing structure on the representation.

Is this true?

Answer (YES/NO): YES